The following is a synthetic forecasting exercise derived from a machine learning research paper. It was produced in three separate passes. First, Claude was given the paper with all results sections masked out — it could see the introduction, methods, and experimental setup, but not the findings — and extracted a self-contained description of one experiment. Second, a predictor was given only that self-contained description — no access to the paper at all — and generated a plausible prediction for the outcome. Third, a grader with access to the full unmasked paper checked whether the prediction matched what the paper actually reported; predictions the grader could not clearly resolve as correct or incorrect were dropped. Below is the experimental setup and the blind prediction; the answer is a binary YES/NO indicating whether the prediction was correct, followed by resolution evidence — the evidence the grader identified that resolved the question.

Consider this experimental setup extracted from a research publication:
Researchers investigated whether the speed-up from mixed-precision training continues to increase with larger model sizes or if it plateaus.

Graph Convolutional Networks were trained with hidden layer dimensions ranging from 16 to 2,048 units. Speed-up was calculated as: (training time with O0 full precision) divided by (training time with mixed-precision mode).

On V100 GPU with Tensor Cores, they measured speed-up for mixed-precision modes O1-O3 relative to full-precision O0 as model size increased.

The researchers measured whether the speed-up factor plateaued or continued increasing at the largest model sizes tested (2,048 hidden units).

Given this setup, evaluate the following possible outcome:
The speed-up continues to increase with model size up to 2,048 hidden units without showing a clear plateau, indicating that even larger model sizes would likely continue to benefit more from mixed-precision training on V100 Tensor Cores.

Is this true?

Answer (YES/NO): YES